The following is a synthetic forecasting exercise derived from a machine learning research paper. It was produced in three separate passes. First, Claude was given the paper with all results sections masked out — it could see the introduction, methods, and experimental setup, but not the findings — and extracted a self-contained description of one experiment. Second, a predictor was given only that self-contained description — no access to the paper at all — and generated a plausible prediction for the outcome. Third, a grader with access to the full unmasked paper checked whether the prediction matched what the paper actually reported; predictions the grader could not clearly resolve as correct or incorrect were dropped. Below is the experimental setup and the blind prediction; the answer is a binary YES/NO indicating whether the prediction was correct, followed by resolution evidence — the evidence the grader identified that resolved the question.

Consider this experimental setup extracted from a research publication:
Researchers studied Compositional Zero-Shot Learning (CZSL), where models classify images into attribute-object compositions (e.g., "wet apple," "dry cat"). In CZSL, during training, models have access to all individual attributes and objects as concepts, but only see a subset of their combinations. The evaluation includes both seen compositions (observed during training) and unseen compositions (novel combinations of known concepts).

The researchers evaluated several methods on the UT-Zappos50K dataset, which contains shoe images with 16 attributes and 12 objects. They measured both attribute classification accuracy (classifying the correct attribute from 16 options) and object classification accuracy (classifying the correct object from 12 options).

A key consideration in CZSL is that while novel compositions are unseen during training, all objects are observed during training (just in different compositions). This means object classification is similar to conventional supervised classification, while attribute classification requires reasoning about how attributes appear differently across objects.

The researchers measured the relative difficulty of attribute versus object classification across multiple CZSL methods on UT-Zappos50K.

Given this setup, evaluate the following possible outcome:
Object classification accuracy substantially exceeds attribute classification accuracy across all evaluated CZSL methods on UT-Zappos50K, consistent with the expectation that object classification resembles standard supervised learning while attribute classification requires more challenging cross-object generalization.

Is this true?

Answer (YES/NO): YES